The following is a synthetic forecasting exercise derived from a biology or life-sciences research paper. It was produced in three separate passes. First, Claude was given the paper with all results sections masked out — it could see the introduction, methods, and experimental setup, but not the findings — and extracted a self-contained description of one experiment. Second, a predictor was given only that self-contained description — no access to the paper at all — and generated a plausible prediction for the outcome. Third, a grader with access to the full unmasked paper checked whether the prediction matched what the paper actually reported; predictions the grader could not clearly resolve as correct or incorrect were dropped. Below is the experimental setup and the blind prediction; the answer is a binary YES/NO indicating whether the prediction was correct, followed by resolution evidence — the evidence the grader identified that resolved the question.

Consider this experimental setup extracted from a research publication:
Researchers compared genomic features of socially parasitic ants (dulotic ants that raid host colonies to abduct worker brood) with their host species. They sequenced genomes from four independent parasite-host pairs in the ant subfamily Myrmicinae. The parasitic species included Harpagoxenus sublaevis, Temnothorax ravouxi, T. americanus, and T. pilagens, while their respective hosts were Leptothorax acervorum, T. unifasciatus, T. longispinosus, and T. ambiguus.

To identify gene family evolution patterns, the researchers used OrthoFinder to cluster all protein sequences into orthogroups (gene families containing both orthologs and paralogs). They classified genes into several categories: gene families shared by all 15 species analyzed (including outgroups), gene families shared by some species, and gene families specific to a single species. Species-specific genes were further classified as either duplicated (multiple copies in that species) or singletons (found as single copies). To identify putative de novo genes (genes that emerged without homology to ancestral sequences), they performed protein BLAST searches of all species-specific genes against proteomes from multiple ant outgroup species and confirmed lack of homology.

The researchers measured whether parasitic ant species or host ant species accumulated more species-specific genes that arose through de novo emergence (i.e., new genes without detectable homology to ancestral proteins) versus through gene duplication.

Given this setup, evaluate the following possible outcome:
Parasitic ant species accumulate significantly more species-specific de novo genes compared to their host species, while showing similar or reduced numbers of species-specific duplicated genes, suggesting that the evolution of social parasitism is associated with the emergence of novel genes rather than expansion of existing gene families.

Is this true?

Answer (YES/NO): NO